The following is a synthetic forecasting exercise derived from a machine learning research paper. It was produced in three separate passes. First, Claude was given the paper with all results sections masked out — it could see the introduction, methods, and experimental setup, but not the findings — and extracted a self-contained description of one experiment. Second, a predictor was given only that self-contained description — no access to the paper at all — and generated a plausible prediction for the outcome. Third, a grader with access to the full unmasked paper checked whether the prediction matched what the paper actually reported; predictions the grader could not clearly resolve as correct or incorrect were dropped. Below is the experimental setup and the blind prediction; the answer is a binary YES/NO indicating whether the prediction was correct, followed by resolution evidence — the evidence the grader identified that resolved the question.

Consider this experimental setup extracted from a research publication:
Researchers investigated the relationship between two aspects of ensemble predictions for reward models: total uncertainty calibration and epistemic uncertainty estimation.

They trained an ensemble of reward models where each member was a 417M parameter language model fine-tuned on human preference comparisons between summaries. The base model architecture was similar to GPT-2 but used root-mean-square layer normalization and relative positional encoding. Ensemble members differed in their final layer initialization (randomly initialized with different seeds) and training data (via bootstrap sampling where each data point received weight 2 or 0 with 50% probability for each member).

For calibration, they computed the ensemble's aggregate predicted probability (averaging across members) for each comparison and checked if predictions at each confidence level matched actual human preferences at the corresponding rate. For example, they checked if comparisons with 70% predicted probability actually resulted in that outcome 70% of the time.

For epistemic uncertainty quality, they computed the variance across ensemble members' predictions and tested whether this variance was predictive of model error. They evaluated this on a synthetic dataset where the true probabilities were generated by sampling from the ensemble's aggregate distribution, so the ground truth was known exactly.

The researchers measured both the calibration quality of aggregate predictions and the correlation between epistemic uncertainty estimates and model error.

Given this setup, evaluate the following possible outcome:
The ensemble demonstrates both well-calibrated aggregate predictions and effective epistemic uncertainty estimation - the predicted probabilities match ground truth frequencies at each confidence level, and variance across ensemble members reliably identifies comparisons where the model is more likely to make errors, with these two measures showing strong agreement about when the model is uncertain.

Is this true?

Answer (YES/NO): NO